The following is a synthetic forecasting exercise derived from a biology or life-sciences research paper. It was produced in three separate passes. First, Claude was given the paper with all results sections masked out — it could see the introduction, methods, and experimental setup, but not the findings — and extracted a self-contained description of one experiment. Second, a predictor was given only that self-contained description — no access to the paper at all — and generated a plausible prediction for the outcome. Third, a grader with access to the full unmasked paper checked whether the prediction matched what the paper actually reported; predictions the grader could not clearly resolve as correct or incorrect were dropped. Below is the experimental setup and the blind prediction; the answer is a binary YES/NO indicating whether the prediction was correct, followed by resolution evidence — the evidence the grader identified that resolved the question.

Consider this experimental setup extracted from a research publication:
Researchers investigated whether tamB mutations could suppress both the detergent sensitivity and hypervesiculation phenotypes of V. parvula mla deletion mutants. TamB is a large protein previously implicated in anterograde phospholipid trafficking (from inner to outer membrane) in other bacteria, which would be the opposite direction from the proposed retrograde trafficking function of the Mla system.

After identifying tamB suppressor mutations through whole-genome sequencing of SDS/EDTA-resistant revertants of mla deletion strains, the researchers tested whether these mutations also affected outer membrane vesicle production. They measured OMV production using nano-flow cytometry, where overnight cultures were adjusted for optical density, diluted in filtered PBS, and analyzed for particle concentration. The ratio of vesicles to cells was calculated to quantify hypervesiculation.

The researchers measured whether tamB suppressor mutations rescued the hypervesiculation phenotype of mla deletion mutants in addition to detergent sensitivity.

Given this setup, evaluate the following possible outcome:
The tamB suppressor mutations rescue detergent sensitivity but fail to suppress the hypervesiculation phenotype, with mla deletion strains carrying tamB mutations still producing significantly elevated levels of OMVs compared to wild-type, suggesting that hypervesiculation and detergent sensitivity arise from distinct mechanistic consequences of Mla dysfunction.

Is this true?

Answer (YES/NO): NO